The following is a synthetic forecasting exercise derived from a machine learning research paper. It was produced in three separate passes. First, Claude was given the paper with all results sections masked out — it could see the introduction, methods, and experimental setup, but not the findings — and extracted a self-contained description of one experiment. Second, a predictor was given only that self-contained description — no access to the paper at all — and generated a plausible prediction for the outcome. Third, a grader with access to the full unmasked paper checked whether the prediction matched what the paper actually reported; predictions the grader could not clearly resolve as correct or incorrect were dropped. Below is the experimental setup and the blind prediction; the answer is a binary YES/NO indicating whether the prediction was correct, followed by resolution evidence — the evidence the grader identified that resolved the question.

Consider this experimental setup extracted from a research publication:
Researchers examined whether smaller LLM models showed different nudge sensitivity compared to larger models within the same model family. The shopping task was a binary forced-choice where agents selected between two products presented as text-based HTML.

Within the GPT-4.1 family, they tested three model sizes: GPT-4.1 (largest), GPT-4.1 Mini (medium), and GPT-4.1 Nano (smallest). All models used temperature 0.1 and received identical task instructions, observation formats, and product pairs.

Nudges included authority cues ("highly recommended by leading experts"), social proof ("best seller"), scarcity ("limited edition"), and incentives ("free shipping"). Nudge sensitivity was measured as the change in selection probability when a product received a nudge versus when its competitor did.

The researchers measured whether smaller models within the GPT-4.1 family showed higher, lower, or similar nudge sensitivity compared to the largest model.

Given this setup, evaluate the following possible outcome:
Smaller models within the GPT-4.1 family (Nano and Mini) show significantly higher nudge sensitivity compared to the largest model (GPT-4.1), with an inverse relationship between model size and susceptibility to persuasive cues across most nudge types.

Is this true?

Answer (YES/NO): NO